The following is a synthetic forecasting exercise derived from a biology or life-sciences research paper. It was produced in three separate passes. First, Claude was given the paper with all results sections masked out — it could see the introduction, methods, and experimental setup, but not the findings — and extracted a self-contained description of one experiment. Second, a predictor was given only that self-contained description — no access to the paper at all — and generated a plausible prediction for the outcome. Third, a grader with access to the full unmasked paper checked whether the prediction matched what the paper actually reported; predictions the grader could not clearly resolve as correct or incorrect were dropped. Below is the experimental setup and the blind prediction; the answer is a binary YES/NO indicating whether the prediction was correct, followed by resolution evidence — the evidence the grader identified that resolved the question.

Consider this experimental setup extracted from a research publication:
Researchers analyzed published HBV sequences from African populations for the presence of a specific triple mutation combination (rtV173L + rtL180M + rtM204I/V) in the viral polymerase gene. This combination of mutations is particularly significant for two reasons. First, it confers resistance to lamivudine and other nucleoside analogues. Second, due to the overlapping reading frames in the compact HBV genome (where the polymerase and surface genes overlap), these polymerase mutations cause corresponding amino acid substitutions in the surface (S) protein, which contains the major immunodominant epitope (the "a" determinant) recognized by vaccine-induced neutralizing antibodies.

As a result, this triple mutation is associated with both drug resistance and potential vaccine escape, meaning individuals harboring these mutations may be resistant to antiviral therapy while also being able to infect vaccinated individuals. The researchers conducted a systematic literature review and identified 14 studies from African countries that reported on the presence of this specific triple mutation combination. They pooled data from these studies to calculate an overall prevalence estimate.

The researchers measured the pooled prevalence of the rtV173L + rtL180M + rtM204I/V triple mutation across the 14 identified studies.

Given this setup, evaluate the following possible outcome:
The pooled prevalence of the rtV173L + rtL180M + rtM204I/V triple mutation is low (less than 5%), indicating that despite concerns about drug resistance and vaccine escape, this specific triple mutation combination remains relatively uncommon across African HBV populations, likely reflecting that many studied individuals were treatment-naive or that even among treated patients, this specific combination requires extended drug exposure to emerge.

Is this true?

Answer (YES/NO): YES